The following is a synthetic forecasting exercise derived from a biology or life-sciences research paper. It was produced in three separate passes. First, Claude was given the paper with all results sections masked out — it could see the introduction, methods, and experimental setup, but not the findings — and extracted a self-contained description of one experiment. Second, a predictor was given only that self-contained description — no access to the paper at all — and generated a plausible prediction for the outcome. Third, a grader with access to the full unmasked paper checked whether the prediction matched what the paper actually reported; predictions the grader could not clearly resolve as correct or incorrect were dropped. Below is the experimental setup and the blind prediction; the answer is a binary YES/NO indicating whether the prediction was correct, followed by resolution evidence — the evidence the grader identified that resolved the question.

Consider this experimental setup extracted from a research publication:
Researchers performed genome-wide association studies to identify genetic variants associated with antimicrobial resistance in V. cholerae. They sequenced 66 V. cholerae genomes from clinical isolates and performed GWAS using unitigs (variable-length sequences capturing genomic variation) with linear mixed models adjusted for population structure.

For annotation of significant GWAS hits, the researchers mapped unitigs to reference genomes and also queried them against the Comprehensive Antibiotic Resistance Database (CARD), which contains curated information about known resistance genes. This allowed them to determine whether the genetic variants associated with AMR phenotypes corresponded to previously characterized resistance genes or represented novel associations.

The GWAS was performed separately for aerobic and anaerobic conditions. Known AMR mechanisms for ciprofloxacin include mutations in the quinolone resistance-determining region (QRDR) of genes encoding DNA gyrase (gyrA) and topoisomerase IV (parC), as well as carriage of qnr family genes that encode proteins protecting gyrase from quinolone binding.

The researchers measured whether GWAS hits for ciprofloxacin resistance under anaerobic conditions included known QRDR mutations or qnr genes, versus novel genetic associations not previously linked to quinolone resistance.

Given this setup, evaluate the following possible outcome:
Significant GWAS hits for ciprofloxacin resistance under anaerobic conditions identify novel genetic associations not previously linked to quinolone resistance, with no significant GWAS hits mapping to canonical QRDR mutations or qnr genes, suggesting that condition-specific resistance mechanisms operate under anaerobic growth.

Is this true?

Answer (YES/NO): NO